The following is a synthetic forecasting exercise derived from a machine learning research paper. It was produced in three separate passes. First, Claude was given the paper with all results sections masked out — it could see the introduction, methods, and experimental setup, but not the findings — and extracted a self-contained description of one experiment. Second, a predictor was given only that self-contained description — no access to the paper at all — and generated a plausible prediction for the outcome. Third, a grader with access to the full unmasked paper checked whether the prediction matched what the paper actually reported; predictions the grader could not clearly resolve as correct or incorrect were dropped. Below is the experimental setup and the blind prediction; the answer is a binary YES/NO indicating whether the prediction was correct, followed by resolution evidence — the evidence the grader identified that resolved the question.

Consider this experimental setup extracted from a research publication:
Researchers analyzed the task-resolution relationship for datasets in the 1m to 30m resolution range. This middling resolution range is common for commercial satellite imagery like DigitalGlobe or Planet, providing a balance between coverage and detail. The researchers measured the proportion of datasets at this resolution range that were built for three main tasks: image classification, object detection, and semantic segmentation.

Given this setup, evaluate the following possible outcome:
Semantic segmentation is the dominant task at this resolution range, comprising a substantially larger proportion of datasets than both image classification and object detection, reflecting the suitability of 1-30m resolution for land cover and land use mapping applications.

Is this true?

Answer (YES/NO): NO